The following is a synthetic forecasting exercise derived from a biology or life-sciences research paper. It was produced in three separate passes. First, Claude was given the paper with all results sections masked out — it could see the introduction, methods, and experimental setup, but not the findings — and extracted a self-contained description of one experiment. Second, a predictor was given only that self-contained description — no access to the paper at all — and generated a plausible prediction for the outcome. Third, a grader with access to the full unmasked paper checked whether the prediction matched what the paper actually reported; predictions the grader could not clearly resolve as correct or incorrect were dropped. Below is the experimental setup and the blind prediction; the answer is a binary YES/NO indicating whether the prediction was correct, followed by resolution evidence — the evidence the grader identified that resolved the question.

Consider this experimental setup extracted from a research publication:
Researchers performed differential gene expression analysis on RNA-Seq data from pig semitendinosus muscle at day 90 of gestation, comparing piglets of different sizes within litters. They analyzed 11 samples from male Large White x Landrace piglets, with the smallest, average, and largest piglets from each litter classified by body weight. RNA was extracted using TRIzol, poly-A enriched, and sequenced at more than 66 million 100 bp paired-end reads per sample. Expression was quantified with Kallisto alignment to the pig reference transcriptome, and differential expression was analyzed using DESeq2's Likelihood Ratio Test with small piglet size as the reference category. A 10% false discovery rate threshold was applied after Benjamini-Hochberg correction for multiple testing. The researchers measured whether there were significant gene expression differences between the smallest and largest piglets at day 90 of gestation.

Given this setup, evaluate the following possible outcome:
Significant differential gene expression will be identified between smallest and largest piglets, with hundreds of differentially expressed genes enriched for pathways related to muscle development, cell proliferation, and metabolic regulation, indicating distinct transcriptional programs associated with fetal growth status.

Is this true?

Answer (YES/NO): NO